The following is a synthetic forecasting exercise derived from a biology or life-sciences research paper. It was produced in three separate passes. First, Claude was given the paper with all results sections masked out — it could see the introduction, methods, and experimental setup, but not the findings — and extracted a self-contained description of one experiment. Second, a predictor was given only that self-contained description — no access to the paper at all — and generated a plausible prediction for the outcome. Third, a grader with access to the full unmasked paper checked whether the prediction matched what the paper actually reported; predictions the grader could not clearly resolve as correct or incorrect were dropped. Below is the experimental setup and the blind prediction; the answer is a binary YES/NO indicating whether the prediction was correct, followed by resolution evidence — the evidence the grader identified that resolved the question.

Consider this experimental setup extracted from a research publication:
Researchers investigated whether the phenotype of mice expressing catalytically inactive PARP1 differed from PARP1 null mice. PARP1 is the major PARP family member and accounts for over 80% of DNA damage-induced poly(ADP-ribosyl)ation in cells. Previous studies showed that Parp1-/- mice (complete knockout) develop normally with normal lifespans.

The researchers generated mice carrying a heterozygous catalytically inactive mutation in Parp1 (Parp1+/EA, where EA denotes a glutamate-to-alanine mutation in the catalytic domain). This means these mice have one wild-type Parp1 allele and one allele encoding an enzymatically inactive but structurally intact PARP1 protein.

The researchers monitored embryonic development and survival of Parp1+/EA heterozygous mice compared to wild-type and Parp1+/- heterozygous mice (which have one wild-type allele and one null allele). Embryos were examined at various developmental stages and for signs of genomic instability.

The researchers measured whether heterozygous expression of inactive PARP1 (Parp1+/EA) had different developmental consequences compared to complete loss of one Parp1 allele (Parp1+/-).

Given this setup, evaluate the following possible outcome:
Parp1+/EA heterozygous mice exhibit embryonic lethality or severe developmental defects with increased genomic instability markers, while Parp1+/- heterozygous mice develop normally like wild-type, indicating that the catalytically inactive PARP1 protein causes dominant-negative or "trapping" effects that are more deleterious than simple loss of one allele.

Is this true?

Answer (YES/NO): YES